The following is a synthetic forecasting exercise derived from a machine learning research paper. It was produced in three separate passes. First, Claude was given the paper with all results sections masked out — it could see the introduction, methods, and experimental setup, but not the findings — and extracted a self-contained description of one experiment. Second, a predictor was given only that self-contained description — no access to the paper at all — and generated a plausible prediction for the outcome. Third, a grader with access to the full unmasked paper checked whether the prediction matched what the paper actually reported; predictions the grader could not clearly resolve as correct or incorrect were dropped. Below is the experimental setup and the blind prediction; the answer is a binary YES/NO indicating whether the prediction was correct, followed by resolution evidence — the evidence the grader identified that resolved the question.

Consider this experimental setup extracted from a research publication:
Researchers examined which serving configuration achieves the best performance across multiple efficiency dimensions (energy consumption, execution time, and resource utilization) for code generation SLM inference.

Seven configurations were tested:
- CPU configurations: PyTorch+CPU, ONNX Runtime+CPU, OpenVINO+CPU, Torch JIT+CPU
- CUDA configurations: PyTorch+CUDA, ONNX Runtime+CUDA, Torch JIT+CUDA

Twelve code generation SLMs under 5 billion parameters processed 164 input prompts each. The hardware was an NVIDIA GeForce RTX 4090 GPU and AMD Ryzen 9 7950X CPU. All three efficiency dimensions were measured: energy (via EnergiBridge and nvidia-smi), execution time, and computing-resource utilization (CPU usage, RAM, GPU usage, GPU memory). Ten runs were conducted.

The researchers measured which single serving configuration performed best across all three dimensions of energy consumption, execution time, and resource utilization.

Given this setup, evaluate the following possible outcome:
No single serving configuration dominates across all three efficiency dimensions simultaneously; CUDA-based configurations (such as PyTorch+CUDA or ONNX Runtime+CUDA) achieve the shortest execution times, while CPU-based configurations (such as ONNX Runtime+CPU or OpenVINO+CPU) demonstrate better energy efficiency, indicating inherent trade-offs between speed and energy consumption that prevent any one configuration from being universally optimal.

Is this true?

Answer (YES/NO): NO